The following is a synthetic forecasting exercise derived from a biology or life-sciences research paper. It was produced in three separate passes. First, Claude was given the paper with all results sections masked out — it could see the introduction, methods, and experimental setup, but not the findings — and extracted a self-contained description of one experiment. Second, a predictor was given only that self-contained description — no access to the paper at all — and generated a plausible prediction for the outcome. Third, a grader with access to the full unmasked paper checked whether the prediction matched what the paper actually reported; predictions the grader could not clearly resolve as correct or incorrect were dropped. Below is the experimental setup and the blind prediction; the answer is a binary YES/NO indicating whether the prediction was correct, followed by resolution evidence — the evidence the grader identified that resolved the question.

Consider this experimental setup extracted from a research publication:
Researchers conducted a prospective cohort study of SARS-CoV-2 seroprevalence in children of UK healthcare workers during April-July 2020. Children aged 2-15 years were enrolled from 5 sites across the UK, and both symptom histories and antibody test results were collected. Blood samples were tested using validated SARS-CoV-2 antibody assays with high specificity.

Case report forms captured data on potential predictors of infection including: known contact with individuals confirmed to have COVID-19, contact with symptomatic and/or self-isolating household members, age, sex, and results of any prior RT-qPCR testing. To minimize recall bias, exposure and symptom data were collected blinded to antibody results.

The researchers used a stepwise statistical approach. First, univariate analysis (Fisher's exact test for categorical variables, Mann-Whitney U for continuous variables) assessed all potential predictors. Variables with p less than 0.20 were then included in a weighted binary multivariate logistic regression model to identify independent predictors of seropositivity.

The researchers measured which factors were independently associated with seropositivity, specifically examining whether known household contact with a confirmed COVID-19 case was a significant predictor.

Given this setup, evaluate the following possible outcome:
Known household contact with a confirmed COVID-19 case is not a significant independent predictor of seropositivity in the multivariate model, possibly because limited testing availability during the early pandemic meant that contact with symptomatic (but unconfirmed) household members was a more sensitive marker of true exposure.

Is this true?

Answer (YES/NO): NO